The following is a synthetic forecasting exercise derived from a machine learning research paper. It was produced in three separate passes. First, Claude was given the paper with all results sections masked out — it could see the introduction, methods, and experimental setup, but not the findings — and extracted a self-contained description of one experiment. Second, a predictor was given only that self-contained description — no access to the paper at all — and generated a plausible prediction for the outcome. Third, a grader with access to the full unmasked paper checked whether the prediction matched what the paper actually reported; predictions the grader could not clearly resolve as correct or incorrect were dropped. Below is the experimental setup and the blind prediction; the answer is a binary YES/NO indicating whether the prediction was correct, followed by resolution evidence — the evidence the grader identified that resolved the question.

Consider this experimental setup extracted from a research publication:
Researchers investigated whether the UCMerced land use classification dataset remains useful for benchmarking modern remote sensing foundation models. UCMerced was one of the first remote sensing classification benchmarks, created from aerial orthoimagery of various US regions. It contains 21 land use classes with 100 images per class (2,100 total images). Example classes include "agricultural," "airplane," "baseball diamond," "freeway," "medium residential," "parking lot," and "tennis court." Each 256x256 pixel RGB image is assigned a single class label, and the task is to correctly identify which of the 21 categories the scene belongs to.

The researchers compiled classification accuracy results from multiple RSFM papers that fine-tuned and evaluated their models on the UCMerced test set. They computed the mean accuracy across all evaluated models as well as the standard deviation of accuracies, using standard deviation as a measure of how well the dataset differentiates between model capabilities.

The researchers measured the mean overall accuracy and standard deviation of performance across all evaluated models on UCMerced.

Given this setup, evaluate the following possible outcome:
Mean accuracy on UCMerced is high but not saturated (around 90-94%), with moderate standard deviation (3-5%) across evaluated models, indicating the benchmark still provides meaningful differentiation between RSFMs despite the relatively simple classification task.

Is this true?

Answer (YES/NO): NO